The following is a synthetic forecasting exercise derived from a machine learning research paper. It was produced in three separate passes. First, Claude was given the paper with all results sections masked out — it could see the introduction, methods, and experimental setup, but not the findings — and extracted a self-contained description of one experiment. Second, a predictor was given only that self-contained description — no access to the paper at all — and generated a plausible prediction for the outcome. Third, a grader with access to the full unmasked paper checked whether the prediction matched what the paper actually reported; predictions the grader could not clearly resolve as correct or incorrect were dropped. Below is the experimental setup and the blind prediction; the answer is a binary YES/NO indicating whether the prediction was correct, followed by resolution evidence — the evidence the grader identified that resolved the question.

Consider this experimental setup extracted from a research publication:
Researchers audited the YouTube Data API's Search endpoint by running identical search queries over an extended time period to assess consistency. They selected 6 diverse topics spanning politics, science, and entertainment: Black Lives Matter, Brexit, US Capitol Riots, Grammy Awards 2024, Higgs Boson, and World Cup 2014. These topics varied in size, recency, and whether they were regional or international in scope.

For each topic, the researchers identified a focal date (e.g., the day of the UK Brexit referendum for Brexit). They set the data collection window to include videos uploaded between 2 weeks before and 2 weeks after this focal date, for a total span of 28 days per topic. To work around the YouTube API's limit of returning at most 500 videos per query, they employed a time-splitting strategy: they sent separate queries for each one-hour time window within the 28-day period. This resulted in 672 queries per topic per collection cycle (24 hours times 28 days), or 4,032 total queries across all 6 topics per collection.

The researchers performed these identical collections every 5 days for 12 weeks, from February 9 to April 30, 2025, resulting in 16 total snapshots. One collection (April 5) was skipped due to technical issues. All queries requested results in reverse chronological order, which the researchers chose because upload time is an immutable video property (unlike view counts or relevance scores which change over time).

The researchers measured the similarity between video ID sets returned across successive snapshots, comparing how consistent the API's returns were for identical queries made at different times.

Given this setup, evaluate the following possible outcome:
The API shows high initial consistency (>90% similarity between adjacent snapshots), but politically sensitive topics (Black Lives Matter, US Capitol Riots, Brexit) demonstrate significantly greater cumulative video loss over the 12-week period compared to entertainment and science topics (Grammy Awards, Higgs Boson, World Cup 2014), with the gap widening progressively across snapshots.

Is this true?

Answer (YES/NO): NO